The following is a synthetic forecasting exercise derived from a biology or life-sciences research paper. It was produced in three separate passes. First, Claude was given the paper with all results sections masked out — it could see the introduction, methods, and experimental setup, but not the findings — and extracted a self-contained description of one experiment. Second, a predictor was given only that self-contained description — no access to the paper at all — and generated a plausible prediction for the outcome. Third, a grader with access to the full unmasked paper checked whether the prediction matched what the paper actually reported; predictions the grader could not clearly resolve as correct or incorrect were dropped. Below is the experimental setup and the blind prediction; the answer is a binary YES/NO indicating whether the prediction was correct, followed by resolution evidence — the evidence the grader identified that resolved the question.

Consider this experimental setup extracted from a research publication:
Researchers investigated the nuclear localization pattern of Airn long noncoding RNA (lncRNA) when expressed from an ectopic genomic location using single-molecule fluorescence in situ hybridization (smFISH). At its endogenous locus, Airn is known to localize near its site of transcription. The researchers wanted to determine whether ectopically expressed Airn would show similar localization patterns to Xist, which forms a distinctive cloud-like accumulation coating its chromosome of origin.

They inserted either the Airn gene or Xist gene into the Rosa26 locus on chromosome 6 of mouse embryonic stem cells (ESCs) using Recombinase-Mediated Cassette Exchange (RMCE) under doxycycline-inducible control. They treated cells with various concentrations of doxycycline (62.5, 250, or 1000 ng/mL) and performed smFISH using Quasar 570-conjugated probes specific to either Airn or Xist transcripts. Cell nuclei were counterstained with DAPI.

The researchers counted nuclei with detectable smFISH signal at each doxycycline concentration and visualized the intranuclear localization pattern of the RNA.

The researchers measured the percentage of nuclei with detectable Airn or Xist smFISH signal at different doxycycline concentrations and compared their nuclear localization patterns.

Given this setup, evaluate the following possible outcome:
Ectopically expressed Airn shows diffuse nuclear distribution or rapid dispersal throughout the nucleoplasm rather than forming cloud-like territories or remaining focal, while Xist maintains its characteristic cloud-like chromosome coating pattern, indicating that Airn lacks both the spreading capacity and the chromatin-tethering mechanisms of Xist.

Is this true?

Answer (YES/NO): NO